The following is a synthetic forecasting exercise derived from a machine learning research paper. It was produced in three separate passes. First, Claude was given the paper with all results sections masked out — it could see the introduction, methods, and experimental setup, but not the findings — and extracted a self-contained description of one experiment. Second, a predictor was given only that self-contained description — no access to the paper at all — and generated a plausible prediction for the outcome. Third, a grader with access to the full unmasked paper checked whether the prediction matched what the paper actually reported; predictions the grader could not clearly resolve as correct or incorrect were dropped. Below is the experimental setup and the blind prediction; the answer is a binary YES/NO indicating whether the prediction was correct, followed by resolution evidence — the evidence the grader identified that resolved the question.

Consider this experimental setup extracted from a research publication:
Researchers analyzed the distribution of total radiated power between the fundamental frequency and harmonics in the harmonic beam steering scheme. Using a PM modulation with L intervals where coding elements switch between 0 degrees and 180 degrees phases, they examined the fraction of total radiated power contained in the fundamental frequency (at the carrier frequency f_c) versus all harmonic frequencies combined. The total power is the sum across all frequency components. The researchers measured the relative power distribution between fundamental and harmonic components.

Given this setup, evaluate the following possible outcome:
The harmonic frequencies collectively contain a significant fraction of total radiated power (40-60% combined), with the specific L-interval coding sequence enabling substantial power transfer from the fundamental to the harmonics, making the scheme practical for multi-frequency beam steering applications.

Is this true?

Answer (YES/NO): NO